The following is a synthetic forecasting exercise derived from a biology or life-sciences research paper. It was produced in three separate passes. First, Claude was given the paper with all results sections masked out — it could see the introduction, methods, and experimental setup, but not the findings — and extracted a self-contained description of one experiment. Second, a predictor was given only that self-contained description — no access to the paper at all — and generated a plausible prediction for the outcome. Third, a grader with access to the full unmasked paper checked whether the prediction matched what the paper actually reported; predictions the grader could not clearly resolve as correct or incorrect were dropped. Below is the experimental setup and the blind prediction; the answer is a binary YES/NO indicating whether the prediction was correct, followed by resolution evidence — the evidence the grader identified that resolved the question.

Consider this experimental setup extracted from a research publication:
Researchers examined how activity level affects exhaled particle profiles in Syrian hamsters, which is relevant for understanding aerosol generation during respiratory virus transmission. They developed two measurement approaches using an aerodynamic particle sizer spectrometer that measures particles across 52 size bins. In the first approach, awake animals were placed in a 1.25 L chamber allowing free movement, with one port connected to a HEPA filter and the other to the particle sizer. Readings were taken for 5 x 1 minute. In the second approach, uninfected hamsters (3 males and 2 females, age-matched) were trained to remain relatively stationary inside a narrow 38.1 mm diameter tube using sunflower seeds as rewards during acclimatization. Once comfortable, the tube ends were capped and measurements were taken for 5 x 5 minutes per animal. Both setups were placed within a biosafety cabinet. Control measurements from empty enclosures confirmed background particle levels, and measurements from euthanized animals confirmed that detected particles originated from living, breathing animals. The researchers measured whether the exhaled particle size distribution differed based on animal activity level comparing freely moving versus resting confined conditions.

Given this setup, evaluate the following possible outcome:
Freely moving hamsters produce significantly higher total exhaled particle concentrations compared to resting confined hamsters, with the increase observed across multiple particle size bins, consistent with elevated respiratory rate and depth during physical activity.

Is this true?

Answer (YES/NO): YES